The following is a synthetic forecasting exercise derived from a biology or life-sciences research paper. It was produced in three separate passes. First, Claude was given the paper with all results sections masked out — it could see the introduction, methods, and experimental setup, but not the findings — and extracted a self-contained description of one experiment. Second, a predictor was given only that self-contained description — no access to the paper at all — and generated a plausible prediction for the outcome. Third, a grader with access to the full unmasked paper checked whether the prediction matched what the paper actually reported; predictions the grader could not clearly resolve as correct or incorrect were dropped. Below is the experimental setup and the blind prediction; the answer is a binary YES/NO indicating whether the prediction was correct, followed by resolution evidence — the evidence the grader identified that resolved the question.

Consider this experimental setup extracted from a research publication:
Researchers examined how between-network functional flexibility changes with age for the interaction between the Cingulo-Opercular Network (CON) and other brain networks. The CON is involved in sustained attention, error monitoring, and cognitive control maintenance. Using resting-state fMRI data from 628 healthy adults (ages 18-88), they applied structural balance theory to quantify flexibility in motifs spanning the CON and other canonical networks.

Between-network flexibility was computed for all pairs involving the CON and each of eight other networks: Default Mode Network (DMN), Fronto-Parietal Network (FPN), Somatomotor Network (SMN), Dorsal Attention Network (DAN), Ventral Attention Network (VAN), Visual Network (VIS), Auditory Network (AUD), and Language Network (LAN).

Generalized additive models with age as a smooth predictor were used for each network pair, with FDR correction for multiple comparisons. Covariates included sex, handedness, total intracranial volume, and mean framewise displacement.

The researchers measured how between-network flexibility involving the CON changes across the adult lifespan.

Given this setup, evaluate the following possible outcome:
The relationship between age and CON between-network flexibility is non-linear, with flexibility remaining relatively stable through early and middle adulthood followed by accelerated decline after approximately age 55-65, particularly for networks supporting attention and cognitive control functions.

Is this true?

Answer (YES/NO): NO